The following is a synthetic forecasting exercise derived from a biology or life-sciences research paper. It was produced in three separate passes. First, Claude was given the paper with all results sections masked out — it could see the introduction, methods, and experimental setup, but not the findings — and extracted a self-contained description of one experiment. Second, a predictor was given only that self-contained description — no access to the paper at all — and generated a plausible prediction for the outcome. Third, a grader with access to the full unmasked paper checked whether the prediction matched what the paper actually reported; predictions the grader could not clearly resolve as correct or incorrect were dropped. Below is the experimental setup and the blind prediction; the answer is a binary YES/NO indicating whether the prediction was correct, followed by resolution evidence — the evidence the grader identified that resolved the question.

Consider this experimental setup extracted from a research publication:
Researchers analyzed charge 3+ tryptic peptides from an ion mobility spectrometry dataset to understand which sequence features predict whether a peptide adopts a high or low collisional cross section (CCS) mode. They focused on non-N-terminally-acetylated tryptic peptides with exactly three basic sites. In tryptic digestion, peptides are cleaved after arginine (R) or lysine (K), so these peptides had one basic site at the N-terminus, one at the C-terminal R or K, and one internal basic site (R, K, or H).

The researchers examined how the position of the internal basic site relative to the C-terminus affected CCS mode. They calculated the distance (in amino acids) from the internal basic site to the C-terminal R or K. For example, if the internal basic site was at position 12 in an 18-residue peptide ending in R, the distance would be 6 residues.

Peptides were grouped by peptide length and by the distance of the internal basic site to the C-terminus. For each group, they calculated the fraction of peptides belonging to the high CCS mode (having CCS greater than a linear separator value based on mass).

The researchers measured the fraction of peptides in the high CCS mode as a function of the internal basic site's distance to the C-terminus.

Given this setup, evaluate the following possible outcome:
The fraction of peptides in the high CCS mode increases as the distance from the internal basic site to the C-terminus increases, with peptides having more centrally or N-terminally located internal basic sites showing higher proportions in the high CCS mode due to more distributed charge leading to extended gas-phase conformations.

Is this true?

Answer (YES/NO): NO